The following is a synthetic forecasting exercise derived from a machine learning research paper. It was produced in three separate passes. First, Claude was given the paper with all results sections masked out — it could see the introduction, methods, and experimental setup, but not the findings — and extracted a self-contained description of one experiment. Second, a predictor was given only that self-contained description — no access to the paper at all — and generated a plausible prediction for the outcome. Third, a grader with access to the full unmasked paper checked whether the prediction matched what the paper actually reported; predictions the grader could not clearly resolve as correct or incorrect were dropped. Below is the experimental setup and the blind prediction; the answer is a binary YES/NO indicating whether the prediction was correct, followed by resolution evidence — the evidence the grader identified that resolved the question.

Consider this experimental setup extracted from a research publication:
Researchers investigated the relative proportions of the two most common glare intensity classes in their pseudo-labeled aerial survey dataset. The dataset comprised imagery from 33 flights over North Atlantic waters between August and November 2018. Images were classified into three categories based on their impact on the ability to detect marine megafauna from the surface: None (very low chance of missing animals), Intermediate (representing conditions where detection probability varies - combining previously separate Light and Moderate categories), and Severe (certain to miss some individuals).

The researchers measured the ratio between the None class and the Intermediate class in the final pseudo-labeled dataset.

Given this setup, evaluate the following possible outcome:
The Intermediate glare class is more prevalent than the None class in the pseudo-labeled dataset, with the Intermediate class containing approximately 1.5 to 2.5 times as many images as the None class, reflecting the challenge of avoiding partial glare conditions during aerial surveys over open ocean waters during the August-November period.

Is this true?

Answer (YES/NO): NO